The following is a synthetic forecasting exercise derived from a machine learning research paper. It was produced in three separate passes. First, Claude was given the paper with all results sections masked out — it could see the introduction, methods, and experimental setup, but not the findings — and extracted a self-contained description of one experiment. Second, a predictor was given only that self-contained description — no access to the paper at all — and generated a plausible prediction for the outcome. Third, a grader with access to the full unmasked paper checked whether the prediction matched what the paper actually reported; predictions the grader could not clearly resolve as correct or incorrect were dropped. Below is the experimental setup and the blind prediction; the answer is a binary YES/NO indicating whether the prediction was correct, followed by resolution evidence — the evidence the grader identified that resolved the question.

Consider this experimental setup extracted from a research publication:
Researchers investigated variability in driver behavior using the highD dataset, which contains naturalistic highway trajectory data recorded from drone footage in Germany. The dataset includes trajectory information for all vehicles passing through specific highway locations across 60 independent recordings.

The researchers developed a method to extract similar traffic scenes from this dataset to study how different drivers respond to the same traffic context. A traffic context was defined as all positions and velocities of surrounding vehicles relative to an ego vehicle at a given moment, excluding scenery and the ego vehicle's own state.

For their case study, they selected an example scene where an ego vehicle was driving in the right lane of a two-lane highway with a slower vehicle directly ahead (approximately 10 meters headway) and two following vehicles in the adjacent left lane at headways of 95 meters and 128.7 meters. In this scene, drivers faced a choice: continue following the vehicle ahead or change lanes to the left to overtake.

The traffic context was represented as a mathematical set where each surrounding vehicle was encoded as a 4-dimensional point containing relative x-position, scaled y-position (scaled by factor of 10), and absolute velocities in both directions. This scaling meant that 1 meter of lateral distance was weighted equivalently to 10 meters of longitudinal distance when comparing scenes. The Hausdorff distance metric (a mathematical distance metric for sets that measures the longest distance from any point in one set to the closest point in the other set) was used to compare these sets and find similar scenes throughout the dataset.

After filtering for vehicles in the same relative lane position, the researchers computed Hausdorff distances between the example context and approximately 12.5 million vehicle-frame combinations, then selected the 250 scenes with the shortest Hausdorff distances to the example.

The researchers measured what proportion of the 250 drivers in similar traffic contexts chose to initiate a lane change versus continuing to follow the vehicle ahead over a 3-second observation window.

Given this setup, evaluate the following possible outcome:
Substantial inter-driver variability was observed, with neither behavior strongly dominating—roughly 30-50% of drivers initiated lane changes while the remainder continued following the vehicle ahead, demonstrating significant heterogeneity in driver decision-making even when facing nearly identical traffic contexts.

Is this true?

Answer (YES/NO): NO